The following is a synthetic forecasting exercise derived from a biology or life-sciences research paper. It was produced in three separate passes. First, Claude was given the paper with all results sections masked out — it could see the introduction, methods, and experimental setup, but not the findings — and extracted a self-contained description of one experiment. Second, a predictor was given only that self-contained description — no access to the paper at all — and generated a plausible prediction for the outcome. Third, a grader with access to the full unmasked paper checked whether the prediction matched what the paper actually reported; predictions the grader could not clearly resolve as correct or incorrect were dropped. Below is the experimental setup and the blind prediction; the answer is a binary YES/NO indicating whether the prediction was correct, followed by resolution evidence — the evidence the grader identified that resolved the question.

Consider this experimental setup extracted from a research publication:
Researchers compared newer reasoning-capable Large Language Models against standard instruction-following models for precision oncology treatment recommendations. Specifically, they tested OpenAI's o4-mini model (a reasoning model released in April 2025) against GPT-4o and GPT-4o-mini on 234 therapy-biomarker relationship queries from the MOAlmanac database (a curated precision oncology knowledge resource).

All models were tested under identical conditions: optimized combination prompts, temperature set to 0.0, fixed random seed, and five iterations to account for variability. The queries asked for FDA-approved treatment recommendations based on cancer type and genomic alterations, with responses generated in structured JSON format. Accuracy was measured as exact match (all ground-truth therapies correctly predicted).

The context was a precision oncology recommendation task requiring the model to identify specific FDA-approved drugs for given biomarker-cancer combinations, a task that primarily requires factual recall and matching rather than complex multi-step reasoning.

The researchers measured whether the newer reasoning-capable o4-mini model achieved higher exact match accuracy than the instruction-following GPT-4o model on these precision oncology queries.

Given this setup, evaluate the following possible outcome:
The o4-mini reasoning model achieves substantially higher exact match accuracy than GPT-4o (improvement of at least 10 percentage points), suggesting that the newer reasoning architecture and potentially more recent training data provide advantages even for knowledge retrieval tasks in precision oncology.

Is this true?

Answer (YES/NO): NO